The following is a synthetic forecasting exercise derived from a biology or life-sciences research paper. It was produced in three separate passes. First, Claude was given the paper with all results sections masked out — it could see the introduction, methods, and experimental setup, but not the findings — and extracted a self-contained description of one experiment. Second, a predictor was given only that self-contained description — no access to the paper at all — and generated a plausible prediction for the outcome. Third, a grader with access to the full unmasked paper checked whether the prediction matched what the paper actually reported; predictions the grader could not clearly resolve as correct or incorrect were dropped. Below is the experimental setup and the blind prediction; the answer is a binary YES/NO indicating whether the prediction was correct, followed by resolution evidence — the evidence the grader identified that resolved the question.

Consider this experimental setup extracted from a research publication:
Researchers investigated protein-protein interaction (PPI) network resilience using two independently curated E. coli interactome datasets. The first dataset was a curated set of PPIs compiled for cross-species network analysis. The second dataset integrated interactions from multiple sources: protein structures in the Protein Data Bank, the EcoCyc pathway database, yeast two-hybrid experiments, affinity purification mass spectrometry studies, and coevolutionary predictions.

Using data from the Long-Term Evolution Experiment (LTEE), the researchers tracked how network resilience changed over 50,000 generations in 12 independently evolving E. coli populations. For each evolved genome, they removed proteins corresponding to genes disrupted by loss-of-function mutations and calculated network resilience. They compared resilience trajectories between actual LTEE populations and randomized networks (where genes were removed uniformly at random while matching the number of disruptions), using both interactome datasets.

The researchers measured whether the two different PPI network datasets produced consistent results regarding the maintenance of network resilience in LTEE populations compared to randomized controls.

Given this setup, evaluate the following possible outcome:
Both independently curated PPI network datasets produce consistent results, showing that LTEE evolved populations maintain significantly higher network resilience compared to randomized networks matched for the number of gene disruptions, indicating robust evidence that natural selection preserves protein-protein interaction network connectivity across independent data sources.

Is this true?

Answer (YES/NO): YES